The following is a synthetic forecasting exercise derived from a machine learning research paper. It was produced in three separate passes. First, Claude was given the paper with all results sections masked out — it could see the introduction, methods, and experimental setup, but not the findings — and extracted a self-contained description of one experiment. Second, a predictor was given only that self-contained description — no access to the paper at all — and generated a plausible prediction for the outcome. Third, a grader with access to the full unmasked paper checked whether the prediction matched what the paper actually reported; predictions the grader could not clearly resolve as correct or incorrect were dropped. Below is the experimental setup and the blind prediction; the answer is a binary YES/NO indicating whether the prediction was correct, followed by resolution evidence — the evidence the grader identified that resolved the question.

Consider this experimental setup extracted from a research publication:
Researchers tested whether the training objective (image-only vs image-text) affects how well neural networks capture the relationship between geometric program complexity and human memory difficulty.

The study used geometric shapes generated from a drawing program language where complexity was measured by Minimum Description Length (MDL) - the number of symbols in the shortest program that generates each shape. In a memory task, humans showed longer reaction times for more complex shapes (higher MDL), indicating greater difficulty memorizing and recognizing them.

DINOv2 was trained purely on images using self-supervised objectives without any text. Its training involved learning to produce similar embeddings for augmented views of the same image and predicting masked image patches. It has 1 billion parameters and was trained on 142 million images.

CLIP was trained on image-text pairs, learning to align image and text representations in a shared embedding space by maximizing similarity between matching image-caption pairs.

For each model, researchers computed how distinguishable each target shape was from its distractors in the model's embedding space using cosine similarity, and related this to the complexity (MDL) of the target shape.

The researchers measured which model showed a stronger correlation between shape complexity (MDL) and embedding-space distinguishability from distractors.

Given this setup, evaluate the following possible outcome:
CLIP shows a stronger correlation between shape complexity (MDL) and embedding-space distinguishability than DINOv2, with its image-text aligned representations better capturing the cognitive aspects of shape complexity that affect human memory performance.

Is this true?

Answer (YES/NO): NO